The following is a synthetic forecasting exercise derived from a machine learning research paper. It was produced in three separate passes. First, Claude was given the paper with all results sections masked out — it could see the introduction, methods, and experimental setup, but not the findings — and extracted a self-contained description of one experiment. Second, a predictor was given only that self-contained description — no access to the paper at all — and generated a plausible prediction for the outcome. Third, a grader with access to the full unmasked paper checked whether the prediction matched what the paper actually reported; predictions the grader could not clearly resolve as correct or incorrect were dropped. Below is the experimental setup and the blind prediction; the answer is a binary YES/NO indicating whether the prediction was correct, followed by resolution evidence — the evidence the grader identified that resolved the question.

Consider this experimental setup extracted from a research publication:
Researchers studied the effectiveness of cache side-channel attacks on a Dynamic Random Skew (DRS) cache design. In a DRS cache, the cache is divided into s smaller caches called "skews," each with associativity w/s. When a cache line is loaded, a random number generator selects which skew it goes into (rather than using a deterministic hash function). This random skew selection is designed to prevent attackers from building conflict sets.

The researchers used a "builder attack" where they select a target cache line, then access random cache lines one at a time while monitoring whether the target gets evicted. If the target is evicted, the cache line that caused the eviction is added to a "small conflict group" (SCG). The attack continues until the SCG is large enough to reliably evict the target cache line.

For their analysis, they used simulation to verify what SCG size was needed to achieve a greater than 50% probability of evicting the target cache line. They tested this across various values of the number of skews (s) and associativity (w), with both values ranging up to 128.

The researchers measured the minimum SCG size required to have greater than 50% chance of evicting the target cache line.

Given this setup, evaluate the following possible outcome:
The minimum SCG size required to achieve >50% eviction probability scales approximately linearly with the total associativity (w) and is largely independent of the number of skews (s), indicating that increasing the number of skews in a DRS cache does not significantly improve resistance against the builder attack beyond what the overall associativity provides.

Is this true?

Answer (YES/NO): NO